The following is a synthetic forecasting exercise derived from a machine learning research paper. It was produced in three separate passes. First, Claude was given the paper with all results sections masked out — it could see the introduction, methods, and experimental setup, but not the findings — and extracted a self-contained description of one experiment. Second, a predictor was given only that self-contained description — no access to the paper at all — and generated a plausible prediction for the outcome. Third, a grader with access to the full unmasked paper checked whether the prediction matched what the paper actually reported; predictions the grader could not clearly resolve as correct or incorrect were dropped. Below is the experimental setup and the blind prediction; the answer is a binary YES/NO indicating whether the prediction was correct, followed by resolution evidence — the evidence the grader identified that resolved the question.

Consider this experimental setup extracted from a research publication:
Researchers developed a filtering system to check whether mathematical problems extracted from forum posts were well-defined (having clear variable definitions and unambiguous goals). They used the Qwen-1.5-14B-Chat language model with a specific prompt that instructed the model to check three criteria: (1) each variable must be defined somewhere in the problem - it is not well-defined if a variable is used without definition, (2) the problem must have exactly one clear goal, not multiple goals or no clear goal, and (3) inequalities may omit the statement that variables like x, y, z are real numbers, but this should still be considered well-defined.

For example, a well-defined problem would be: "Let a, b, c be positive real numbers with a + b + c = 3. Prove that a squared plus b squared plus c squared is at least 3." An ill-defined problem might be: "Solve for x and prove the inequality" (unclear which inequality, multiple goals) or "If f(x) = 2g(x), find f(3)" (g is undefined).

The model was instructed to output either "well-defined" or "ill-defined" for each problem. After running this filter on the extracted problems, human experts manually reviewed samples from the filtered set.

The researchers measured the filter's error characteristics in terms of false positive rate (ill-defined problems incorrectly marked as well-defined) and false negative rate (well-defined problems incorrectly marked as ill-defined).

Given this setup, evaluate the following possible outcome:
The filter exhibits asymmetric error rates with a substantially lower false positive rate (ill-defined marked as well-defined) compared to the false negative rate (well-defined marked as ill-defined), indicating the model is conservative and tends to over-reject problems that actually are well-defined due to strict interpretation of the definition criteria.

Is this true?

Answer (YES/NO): YES